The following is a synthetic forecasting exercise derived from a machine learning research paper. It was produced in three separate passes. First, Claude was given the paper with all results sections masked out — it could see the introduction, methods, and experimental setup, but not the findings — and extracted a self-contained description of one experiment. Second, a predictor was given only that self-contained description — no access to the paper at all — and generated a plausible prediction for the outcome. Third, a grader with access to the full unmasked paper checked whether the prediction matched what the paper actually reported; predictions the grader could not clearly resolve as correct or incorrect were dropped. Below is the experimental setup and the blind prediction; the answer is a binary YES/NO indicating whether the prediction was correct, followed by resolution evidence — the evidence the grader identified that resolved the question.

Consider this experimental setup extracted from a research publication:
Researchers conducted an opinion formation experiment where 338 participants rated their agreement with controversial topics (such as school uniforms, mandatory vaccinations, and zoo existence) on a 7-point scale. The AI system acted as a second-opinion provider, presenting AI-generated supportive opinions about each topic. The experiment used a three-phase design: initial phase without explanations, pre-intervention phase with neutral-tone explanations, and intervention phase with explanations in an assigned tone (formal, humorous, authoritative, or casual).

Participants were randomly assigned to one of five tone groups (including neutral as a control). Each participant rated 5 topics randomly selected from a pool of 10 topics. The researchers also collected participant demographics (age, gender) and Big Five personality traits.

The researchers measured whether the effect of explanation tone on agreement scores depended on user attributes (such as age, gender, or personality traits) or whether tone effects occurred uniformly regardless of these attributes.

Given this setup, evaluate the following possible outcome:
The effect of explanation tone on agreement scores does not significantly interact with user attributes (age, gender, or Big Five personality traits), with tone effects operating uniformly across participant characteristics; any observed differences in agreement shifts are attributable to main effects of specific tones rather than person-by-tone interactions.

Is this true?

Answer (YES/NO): YES